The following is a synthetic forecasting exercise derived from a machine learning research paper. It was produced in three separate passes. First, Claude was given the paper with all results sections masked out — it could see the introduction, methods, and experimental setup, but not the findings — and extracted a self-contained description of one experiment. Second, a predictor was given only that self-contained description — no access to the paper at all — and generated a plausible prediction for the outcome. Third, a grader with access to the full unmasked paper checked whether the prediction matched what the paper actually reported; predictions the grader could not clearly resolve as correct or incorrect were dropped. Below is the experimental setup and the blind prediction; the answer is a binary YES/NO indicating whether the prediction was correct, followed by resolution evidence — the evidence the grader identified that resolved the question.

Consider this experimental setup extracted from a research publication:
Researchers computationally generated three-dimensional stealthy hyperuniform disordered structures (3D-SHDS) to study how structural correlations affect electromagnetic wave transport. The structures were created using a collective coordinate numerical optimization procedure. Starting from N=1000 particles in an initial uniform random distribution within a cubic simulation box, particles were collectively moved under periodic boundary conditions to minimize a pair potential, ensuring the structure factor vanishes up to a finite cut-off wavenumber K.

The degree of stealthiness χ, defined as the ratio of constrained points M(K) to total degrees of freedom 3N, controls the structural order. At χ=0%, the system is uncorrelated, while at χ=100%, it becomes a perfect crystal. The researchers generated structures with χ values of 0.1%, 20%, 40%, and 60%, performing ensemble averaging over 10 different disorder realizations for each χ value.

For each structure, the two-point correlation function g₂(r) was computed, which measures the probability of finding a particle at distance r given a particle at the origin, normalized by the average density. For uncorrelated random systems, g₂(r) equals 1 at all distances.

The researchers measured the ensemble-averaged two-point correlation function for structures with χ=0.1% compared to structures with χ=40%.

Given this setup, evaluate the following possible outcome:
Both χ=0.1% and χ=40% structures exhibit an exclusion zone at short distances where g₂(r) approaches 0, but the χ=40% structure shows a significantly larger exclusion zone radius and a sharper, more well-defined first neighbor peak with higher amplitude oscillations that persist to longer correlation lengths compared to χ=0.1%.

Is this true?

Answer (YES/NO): NO